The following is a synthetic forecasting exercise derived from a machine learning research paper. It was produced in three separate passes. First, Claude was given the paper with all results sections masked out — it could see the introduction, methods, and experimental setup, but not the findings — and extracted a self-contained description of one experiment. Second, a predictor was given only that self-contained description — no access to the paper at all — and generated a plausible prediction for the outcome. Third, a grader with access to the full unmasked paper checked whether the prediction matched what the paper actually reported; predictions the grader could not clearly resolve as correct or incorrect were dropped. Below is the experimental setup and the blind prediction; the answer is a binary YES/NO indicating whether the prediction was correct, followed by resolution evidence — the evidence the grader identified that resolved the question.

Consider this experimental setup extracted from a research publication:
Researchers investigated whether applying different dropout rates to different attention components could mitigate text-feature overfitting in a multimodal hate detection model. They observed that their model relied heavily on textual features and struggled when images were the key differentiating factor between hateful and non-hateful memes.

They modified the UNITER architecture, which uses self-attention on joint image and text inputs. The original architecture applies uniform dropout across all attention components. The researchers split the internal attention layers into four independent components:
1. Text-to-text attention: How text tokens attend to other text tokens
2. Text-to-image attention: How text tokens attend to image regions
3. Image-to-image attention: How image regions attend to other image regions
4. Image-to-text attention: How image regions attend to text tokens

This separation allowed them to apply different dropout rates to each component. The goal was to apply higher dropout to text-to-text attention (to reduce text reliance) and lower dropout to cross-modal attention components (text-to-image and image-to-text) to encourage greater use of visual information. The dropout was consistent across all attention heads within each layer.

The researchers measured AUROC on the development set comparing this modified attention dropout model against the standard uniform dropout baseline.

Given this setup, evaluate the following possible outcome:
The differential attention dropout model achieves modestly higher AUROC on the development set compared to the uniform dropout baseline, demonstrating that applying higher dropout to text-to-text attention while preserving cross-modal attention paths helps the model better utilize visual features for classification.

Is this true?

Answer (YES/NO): NO